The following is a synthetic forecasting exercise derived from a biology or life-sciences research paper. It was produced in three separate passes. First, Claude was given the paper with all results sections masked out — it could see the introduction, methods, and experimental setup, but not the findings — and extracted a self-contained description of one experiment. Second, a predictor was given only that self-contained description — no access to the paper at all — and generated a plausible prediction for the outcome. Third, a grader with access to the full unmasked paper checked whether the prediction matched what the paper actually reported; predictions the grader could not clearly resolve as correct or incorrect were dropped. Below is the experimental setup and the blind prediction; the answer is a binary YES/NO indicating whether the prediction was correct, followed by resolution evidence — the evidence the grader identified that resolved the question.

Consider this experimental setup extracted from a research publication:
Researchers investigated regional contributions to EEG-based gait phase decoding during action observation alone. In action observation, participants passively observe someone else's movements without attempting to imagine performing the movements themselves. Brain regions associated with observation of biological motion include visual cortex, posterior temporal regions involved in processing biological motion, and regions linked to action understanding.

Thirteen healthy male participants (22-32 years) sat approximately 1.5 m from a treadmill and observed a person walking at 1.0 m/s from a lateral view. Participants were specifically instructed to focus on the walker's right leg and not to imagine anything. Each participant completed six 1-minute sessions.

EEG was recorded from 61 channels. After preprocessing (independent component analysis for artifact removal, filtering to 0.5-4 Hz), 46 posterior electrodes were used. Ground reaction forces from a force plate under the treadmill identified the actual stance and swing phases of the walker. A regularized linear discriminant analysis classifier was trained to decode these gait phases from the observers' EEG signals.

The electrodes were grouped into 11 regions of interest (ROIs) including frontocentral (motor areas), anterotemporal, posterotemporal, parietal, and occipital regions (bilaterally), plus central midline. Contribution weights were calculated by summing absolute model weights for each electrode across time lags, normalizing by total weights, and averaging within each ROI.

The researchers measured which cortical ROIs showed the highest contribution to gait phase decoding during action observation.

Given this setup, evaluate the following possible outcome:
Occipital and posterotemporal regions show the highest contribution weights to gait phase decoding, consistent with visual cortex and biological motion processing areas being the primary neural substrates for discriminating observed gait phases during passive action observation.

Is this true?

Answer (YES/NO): NO